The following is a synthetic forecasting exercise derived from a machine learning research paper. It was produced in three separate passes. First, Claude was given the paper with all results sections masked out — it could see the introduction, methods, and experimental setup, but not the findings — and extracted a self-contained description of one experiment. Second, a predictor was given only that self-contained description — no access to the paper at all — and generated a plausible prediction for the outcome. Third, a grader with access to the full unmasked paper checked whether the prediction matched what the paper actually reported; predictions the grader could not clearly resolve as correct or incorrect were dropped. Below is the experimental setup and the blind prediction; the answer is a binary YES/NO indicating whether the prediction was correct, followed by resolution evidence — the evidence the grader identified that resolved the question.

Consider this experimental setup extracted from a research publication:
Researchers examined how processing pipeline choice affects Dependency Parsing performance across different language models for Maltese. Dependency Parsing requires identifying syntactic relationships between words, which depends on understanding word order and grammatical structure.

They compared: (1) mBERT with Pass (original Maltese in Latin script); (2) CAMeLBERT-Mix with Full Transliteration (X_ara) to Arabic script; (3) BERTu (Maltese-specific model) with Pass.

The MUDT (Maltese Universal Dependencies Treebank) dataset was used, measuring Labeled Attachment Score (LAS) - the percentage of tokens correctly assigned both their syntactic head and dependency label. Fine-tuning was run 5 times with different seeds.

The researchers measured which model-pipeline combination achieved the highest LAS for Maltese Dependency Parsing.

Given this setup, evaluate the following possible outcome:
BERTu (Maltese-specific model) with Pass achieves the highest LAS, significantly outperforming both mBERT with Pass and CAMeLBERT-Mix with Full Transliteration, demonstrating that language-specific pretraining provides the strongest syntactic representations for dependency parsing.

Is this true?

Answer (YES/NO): YES